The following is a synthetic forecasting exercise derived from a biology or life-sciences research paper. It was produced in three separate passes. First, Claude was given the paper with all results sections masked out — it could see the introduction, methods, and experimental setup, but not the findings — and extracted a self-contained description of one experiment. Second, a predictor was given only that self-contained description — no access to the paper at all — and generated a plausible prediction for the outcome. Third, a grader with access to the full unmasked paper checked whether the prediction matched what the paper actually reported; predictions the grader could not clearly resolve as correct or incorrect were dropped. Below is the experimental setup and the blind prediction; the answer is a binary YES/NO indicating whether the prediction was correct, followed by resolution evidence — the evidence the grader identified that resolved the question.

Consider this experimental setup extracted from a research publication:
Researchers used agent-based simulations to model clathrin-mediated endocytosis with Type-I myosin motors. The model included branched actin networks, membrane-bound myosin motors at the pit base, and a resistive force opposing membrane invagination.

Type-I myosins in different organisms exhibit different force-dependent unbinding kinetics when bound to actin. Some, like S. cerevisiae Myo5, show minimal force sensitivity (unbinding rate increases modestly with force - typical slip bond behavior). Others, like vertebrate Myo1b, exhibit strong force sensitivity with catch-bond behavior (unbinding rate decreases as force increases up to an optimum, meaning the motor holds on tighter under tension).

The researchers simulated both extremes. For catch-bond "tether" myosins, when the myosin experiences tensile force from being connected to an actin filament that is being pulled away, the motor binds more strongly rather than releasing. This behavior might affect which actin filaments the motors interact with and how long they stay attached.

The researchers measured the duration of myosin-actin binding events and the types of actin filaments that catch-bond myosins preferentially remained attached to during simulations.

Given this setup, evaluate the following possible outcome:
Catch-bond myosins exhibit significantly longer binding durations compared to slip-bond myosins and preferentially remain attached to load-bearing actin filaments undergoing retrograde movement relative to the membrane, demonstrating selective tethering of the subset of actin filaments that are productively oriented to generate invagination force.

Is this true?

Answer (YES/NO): NO